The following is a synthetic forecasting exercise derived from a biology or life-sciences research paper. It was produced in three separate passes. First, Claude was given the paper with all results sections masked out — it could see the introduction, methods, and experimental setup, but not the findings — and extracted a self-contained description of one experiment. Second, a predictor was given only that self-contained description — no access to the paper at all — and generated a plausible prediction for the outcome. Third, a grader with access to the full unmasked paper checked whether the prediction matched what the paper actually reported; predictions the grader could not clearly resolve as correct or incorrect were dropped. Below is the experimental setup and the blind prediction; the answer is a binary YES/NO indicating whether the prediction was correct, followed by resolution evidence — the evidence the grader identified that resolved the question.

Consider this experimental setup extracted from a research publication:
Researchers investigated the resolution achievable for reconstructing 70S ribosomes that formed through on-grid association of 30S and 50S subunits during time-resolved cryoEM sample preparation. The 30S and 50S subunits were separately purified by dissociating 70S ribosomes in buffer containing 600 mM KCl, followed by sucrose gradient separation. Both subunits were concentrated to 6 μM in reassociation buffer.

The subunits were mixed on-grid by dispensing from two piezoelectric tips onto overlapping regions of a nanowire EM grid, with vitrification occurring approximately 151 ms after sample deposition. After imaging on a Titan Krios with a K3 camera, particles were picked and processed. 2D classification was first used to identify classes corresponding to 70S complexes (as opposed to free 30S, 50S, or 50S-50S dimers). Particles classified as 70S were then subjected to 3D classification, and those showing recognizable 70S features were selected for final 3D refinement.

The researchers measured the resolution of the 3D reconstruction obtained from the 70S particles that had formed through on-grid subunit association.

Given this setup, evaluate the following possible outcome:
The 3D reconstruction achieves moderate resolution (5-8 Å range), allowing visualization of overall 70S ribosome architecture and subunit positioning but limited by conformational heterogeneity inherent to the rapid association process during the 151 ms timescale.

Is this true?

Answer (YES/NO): NO